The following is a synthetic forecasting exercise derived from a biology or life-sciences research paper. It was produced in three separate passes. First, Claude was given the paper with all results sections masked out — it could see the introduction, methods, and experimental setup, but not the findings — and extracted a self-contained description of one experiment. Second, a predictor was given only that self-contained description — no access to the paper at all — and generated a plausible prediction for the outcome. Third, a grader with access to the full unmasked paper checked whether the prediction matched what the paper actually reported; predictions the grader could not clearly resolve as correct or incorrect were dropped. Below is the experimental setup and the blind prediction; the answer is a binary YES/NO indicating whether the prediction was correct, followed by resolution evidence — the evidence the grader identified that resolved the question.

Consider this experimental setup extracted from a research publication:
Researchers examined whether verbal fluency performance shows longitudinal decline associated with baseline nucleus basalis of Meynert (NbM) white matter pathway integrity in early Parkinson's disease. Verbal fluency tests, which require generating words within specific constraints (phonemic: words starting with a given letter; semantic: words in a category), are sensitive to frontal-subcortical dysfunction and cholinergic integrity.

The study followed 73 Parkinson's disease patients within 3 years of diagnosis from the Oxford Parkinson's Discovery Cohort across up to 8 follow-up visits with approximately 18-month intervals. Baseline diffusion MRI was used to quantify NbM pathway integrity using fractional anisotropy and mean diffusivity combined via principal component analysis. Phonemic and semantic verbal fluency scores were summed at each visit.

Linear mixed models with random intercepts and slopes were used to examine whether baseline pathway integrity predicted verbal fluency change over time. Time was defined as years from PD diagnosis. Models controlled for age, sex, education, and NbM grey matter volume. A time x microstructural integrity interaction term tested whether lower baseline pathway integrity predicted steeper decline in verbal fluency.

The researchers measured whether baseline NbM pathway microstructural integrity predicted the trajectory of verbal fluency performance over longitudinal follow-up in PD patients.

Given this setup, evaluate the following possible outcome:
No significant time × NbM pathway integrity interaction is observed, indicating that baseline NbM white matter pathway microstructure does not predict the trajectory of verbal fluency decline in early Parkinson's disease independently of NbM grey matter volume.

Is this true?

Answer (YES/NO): YES